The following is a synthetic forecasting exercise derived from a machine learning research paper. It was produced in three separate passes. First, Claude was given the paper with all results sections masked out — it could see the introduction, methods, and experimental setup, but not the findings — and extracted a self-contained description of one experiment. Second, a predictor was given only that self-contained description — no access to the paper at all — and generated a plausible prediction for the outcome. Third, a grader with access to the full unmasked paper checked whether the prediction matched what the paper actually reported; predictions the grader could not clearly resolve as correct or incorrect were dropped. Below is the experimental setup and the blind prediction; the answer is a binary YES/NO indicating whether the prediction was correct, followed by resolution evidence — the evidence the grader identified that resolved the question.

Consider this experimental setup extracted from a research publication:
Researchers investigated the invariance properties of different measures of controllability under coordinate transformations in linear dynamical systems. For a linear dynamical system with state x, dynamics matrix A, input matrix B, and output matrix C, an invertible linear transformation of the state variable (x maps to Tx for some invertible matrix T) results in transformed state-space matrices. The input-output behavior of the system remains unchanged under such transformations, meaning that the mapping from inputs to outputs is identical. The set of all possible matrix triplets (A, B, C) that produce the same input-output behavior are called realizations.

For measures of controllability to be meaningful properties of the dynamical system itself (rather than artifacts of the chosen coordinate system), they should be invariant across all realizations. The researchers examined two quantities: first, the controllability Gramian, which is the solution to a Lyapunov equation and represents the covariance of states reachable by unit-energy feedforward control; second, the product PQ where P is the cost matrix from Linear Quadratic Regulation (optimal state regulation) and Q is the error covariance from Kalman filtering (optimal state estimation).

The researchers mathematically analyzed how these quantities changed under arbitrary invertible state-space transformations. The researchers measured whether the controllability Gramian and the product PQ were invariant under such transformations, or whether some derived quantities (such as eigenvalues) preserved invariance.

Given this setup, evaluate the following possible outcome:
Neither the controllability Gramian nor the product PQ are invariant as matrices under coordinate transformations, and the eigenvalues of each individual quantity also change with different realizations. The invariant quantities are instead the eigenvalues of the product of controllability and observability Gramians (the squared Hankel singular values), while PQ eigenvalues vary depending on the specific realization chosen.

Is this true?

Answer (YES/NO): NO